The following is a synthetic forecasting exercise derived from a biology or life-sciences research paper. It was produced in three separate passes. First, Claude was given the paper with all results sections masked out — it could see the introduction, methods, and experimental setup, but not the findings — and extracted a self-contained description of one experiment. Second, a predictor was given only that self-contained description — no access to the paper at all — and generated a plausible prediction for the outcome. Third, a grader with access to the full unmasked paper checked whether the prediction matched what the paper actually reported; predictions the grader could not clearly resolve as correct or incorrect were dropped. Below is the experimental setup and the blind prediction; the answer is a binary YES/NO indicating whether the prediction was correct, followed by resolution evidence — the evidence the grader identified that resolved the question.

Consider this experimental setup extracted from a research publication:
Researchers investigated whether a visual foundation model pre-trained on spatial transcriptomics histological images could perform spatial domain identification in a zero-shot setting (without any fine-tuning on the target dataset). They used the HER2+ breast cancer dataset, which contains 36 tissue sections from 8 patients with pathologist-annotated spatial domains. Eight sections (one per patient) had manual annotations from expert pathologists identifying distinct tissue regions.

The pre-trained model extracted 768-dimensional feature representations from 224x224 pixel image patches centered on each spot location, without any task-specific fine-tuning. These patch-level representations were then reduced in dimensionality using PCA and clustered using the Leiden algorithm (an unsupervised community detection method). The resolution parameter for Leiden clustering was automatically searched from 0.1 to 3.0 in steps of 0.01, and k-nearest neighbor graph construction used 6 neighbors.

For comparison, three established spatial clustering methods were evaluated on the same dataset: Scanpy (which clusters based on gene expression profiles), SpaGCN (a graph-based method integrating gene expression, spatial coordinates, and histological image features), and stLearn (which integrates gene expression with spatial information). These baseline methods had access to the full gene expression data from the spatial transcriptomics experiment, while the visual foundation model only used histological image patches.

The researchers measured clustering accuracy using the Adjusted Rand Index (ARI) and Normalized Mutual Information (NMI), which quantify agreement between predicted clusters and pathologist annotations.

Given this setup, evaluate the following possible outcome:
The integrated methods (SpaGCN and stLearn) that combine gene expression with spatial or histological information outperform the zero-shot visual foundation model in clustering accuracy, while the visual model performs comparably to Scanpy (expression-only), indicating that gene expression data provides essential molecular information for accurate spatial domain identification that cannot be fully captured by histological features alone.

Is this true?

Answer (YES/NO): NO